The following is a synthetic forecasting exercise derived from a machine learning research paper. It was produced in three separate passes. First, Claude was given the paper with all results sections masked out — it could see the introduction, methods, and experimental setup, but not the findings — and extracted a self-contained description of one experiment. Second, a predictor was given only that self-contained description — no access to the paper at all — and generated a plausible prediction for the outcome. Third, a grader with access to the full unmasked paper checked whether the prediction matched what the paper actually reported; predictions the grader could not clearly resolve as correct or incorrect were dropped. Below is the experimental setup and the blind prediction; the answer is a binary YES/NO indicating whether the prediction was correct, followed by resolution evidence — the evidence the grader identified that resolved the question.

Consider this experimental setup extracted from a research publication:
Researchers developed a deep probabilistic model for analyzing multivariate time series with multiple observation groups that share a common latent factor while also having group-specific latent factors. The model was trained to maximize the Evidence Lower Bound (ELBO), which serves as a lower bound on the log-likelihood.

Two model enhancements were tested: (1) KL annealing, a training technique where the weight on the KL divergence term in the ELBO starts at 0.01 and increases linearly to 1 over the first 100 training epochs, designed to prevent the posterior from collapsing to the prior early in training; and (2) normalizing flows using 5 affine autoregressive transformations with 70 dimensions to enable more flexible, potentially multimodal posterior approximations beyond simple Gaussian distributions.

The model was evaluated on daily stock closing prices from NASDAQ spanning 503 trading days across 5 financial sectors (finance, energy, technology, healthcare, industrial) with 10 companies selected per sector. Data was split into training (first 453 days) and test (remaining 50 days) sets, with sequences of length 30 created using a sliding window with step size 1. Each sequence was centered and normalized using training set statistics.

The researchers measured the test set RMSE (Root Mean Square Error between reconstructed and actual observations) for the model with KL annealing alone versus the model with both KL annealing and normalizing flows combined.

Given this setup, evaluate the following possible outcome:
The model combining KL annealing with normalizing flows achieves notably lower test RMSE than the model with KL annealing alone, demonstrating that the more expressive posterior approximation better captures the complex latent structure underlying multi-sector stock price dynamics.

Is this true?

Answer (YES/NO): NO